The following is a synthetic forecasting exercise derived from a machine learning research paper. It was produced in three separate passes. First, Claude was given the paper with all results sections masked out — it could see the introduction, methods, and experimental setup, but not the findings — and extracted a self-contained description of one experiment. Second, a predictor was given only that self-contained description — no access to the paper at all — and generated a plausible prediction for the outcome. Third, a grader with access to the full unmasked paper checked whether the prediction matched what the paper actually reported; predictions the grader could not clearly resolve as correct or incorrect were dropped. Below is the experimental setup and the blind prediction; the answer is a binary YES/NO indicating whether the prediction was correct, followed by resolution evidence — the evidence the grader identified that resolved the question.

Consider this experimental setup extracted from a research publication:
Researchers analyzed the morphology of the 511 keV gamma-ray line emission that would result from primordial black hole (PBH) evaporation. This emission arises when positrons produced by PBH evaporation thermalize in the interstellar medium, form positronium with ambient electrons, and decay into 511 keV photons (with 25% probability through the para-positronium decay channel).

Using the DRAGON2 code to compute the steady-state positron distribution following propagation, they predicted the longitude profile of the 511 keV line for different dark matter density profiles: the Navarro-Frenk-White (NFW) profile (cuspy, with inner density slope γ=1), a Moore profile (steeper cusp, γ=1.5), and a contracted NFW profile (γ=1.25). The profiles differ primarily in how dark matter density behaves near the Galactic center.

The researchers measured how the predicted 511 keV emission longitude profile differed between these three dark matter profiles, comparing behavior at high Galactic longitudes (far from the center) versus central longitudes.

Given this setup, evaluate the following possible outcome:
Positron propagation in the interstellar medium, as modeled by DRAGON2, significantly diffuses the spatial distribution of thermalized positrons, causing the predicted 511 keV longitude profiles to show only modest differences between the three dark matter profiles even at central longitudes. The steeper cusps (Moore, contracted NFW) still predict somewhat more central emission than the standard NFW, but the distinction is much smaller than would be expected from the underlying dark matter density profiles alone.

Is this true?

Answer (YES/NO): NO